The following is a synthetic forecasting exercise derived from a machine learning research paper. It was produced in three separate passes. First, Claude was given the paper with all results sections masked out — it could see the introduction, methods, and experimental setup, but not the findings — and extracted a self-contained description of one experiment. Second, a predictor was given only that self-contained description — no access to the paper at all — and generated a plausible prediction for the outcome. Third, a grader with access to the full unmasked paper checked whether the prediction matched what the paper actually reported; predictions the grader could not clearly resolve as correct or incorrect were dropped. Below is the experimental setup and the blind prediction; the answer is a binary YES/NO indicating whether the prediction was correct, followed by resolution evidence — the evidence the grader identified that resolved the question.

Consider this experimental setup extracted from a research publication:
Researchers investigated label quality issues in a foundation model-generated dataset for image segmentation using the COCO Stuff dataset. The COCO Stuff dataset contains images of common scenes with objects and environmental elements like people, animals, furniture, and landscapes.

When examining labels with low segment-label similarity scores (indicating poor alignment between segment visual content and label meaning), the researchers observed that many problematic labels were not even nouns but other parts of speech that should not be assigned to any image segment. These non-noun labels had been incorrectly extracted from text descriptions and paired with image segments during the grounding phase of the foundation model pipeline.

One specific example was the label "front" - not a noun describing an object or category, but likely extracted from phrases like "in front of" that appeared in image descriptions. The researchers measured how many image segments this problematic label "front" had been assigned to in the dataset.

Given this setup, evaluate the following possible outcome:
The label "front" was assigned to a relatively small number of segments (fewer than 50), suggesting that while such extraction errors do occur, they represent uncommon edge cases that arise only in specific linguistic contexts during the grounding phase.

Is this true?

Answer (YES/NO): NO